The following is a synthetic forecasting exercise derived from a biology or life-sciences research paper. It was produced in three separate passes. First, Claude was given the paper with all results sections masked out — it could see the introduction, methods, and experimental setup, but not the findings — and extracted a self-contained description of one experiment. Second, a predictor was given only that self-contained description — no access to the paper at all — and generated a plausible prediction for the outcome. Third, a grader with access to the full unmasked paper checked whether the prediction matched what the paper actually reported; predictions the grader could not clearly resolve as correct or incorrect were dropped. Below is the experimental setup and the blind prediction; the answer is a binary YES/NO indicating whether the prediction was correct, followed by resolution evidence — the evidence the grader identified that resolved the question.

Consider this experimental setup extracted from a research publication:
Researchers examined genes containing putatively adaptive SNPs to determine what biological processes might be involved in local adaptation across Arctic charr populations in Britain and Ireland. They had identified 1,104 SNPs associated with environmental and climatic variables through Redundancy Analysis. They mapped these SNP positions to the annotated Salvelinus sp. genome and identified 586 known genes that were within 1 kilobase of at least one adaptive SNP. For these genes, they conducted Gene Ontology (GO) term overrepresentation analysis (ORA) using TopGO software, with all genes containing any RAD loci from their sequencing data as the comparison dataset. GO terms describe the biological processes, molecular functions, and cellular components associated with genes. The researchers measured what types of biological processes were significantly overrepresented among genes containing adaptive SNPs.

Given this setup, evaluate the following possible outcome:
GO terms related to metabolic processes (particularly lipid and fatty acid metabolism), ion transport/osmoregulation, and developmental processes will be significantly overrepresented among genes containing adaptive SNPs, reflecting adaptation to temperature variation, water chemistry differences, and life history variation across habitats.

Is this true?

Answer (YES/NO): NO